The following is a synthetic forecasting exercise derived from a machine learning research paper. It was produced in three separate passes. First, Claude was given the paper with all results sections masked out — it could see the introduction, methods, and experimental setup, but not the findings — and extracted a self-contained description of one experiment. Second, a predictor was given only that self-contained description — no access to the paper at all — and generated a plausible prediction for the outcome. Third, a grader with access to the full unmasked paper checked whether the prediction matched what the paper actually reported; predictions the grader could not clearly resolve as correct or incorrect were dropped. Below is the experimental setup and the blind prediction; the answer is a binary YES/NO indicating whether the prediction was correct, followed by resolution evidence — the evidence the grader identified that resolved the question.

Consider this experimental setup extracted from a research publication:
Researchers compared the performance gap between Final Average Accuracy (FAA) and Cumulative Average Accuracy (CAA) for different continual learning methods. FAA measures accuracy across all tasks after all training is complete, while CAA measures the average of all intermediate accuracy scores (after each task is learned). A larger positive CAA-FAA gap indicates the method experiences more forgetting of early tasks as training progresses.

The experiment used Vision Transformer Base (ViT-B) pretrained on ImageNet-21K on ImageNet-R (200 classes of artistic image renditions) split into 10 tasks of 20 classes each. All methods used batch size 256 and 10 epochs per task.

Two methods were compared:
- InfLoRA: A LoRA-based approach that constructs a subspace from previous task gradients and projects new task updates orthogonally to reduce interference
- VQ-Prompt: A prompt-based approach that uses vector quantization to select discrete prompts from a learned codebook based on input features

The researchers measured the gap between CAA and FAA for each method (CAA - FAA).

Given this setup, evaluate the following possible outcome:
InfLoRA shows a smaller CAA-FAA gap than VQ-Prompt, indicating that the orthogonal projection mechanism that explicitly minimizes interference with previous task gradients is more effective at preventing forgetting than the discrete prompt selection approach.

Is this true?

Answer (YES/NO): NO